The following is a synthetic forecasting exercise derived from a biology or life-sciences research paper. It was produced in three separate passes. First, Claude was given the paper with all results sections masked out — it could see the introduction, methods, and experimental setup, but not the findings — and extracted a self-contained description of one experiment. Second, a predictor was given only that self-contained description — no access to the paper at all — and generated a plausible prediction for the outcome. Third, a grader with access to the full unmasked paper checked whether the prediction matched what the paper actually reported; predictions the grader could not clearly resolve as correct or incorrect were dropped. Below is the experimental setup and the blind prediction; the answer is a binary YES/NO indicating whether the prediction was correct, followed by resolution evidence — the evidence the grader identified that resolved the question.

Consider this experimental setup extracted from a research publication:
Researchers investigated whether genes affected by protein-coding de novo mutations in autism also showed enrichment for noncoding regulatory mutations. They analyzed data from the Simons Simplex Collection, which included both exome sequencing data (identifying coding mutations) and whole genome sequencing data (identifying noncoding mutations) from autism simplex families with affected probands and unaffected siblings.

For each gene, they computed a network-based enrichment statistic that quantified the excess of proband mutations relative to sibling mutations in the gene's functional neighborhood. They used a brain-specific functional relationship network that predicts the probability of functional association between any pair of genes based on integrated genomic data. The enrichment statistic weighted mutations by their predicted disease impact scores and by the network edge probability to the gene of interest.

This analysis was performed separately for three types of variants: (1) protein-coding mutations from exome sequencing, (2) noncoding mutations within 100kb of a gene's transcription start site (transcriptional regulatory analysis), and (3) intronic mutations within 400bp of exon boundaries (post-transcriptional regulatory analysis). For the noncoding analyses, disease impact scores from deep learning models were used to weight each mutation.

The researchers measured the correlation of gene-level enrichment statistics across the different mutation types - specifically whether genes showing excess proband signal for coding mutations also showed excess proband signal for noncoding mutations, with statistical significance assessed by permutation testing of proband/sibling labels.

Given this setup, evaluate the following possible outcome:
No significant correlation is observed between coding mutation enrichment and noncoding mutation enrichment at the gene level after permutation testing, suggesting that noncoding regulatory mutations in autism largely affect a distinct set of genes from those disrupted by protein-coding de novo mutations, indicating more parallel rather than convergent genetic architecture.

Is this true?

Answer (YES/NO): NO